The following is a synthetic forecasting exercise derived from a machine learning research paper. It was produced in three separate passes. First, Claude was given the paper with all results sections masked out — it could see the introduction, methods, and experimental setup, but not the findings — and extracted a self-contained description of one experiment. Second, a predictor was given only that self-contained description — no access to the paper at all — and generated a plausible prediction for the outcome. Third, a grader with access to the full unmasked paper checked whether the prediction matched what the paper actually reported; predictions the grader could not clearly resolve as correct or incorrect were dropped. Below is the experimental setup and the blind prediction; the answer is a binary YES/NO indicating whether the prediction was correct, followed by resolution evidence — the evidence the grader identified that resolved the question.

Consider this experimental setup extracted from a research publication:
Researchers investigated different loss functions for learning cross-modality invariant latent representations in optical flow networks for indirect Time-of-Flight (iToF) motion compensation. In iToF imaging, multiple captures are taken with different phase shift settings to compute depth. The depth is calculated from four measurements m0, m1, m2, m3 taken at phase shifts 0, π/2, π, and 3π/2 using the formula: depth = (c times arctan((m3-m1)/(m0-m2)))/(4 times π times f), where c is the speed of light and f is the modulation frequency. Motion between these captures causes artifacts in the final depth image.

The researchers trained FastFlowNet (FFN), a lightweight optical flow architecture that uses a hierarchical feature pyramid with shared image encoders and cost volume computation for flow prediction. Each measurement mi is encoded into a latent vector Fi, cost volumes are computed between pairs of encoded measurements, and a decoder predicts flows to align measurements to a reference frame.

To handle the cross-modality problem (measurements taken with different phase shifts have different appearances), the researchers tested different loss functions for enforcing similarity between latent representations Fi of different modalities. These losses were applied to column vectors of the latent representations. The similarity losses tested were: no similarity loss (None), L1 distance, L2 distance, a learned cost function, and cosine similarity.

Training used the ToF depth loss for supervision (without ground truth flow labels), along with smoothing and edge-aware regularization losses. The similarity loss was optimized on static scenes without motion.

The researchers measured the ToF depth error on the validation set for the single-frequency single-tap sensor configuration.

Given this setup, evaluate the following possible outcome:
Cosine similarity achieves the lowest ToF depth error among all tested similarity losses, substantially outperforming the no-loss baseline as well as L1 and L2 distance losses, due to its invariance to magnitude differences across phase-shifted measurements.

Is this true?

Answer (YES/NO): YES